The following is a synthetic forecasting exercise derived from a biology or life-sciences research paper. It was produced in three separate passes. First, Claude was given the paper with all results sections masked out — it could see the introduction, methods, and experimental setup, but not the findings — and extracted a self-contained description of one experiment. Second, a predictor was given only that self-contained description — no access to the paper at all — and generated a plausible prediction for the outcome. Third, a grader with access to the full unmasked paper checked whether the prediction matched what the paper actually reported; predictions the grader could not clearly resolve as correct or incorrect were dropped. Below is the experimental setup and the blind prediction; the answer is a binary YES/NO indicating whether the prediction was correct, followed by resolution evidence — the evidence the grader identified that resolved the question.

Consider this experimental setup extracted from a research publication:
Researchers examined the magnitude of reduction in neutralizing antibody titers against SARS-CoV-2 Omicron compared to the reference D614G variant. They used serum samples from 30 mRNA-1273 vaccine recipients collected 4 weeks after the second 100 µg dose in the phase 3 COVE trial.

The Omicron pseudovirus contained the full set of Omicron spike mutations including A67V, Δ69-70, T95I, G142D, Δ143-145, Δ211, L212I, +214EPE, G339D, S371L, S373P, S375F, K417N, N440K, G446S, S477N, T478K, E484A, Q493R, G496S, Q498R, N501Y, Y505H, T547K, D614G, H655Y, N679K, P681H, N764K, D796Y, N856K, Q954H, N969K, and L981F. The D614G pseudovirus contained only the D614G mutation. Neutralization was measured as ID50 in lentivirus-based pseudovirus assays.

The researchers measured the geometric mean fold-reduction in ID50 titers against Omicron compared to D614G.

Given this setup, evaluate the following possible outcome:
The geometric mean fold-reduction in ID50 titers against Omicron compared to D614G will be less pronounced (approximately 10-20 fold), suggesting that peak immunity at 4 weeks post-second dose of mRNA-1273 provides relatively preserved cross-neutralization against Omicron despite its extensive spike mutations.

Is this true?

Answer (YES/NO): NO